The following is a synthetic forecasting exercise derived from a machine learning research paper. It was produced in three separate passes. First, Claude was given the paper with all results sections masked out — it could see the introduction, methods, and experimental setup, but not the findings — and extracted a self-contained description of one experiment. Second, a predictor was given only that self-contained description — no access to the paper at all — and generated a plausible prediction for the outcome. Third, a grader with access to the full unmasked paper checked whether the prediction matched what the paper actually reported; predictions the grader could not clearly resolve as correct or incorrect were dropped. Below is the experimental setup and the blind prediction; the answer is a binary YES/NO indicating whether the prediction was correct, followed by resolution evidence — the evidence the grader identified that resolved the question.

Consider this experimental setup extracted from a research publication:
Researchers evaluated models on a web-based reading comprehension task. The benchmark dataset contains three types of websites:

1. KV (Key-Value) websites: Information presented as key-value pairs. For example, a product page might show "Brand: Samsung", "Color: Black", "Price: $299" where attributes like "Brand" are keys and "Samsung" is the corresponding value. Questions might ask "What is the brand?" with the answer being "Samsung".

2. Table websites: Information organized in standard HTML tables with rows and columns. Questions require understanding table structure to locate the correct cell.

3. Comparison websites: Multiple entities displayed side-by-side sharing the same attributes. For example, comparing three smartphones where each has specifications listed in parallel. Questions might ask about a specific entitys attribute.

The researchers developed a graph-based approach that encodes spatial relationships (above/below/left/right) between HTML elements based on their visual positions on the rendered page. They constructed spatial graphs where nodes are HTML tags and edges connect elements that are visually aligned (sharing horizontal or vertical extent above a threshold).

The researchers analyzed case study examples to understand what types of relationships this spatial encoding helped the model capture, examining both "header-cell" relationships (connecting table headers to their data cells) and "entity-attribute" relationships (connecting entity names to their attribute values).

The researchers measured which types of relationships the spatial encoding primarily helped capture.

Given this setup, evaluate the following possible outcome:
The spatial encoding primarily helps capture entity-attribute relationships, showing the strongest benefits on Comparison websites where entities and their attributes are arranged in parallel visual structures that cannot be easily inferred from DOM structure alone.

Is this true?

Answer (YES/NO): NO